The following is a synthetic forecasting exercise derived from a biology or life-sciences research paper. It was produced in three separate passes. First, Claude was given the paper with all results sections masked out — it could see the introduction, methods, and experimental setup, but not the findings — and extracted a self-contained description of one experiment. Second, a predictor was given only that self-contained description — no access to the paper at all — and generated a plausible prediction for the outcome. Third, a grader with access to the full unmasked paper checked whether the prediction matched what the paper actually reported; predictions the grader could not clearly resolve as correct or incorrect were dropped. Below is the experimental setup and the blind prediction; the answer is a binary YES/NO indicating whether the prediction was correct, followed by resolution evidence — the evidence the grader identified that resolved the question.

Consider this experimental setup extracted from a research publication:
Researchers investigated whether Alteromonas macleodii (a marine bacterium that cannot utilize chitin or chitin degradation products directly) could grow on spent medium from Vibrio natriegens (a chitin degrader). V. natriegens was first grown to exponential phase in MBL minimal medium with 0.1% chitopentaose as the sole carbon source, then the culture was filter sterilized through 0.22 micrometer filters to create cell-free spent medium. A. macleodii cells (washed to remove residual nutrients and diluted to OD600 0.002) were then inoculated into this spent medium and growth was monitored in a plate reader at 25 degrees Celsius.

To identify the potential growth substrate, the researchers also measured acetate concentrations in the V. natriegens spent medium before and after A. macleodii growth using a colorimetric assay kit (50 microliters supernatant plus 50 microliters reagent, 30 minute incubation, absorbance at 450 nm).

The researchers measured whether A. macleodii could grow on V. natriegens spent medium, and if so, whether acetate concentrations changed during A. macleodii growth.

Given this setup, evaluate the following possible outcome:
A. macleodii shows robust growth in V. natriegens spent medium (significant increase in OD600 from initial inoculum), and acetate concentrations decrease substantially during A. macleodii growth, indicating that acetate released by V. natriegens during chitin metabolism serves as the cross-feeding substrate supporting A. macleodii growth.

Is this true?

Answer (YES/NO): YES